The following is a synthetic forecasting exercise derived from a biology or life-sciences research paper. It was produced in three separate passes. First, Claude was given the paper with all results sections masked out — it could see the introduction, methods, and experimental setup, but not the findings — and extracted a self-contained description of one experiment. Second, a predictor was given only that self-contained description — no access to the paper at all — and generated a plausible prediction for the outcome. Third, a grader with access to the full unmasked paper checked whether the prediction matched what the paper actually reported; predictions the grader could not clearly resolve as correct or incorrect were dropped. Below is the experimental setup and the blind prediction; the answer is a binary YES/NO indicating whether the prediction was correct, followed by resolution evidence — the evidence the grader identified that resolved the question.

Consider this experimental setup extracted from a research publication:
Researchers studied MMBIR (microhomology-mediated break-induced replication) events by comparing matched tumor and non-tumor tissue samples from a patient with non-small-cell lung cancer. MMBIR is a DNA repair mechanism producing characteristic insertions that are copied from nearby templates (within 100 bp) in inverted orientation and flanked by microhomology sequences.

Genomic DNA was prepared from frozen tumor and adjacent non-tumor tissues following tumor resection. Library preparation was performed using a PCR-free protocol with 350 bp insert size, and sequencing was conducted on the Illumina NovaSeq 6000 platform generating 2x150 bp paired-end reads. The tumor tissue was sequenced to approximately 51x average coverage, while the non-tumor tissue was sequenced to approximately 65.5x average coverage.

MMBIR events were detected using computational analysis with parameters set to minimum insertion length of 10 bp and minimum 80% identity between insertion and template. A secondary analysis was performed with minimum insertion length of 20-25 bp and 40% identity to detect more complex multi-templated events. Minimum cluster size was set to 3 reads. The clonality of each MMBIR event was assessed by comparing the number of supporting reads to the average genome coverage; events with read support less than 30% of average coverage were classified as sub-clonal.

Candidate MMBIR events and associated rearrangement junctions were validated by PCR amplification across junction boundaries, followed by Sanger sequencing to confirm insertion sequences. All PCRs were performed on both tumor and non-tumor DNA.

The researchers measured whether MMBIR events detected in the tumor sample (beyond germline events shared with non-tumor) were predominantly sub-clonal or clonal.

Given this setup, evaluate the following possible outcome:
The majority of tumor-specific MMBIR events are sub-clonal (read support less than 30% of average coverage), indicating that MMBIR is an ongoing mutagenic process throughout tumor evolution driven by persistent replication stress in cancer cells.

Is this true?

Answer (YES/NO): YES